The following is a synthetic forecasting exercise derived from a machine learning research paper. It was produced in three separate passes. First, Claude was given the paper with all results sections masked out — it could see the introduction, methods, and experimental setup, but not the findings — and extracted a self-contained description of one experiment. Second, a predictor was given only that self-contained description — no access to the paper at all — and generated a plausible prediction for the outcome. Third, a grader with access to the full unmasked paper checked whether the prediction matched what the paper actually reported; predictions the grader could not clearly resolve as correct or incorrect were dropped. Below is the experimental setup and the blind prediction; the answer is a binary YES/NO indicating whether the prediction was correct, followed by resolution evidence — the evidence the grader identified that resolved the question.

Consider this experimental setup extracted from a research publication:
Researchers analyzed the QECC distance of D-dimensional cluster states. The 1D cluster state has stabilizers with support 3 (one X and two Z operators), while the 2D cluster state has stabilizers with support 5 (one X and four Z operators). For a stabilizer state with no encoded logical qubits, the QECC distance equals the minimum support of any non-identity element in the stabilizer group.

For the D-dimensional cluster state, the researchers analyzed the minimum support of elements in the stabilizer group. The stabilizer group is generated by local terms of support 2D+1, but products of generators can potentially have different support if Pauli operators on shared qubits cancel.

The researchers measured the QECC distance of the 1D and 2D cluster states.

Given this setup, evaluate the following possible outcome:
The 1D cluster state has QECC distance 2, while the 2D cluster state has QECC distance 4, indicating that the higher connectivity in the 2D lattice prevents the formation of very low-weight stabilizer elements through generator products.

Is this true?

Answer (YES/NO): NO